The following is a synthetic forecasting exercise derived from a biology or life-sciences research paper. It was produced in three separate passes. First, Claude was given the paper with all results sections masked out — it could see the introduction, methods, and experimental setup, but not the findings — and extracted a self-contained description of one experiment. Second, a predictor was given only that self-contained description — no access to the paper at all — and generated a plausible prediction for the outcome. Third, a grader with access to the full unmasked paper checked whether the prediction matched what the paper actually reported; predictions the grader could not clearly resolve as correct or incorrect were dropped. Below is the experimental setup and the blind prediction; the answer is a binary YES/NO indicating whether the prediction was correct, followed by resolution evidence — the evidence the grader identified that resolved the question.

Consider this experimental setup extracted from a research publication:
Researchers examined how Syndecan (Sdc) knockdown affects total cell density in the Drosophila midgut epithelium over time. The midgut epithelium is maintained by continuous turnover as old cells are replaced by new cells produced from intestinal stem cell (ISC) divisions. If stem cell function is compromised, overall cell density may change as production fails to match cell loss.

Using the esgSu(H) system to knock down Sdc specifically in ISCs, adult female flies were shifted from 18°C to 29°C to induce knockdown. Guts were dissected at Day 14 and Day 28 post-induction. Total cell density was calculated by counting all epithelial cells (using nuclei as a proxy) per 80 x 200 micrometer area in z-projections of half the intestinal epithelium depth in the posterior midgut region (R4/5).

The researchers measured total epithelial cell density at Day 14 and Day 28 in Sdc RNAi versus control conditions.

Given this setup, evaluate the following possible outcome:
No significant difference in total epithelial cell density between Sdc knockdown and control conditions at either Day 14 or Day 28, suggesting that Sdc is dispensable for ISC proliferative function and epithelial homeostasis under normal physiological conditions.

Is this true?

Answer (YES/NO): NO